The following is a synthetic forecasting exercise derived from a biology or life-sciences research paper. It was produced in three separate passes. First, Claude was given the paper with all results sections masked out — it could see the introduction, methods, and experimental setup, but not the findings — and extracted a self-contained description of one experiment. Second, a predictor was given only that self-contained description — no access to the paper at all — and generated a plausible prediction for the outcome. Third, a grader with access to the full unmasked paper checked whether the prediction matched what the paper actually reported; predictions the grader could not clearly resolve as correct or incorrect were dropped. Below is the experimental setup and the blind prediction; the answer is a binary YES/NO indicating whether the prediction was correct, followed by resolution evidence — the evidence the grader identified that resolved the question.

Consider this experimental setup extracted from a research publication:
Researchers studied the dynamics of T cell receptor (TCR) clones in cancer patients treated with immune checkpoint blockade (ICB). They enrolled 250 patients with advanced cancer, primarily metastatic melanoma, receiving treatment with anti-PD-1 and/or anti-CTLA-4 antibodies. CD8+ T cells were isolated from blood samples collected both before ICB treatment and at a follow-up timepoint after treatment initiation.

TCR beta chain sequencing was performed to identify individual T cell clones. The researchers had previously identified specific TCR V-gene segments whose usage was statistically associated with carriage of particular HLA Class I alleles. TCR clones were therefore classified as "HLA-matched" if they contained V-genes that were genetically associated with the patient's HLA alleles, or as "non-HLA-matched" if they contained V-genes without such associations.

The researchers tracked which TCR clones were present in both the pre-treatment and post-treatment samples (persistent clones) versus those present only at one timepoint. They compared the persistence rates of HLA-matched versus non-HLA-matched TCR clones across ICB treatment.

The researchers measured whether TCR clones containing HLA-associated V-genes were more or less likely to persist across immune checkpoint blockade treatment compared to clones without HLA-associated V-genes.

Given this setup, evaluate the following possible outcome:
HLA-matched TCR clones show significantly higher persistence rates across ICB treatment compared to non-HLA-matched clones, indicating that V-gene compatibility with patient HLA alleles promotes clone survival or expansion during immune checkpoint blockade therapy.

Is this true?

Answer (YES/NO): NO